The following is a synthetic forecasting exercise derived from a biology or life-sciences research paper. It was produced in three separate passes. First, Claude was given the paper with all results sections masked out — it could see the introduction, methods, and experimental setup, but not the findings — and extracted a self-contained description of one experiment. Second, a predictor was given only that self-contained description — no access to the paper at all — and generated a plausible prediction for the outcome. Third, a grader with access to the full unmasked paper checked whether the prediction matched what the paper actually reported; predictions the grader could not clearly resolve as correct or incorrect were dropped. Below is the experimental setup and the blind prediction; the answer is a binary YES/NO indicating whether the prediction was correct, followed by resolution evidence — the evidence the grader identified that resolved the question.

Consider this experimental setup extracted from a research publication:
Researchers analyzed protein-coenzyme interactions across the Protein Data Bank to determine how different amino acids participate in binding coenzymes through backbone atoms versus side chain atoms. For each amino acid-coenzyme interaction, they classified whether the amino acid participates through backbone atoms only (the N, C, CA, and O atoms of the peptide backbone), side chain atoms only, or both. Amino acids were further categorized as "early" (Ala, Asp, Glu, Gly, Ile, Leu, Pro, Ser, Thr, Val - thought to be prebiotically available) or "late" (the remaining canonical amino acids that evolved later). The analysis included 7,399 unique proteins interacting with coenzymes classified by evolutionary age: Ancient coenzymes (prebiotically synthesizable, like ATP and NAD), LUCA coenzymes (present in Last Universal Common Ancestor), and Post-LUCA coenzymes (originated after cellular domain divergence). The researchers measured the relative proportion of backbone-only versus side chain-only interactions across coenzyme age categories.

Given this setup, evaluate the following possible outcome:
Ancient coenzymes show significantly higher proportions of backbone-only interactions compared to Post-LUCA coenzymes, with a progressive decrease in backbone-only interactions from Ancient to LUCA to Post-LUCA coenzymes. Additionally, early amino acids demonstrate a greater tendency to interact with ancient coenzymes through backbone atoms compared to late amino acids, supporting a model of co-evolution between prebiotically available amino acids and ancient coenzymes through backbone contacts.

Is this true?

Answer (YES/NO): YES